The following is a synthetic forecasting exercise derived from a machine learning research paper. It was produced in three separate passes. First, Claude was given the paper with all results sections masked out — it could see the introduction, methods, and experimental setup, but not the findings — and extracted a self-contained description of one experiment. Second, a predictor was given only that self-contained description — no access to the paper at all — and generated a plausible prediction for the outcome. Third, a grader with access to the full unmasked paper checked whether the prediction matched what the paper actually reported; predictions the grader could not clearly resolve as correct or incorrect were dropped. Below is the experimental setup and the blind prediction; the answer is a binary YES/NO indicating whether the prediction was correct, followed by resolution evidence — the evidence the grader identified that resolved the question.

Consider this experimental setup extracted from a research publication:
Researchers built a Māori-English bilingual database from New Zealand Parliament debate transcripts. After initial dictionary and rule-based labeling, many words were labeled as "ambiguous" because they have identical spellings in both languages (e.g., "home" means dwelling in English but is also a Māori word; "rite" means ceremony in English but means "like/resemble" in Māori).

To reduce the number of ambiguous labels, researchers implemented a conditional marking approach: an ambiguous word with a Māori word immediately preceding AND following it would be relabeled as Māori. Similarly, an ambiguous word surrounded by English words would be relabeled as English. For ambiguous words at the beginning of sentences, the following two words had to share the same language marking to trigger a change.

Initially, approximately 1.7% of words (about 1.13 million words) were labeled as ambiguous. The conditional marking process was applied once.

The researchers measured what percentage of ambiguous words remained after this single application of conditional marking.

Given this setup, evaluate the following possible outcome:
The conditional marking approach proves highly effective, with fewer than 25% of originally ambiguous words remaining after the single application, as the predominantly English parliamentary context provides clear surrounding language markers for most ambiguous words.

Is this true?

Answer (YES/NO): NO